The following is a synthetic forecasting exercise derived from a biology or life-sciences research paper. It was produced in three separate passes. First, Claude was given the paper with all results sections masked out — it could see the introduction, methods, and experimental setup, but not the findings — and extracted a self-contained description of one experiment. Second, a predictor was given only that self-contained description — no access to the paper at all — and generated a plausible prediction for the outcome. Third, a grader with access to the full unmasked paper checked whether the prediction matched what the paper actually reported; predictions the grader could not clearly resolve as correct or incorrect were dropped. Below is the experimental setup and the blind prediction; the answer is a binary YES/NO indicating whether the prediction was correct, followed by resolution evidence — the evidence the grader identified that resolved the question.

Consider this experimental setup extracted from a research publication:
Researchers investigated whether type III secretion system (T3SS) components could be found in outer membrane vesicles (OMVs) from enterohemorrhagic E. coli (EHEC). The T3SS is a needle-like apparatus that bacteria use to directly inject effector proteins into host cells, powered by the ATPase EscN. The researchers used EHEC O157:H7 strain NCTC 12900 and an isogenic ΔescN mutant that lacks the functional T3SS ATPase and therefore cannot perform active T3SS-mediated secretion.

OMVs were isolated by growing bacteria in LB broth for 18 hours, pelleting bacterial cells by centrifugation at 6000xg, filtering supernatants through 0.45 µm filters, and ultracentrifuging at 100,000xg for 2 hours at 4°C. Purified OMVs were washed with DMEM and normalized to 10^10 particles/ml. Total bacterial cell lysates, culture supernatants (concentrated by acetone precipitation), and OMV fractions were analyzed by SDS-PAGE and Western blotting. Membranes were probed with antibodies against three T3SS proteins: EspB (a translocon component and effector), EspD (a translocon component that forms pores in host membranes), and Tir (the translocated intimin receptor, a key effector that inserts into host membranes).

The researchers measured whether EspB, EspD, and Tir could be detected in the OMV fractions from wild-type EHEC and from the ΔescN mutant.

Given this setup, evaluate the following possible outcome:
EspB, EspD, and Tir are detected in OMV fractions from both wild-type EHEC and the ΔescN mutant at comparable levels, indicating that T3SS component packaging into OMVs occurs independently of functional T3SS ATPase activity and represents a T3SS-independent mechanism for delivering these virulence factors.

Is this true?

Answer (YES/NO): YES